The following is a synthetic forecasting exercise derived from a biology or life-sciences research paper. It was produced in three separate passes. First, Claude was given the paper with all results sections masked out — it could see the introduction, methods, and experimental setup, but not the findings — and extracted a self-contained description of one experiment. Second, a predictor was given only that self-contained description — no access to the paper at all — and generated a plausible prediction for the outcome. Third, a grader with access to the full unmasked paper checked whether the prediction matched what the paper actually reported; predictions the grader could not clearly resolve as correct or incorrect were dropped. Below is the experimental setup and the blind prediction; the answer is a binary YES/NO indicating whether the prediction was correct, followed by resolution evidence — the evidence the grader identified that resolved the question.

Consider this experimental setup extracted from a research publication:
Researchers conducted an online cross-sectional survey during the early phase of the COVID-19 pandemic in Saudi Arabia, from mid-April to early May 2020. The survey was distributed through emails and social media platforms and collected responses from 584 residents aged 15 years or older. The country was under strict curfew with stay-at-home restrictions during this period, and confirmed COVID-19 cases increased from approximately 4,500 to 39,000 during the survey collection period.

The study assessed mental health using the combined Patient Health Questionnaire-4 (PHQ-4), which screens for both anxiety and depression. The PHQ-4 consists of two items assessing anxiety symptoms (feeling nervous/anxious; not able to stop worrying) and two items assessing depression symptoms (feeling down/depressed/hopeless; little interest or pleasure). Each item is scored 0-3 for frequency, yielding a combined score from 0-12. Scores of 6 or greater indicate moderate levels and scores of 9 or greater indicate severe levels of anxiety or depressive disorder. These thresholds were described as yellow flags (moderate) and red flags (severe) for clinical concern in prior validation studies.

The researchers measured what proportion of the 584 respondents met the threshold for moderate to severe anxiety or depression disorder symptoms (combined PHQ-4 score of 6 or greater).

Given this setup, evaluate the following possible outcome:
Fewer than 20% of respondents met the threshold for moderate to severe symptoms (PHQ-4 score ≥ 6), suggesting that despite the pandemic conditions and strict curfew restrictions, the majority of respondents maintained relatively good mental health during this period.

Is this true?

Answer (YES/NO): YES